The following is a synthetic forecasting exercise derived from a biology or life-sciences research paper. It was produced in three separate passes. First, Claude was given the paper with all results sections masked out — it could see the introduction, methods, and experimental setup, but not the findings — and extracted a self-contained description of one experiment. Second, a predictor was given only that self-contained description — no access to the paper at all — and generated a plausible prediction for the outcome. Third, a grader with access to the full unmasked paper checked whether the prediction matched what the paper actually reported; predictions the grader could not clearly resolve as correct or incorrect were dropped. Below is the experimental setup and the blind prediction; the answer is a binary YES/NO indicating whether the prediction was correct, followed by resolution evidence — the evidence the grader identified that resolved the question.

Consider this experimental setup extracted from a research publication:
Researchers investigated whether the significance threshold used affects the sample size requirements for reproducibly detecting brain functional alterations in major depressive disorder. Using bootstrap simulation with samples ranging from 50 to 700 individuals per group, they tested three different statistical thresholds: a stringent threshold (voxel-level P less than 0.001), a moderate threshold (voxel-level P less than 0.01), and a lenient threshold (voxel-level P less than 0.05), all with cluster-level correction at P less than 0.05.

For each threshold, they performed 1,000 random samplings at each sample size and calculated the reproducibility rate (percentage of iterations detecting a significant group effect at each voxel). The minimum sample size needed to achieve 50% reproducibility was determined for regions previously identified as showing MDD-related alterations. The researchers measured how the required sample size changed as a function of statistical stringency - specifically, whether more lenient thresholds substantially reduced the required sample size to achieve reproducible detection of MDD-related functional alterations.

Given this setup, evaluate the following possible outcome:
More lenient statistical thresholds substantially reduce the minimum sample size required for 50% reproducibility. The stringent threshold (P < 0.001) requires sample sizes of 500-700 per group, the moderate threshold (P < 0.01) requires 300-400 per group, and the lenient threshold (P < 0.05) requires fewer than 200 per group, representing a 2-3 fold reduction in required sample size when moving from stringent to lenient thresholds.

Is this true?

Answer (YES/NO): NO